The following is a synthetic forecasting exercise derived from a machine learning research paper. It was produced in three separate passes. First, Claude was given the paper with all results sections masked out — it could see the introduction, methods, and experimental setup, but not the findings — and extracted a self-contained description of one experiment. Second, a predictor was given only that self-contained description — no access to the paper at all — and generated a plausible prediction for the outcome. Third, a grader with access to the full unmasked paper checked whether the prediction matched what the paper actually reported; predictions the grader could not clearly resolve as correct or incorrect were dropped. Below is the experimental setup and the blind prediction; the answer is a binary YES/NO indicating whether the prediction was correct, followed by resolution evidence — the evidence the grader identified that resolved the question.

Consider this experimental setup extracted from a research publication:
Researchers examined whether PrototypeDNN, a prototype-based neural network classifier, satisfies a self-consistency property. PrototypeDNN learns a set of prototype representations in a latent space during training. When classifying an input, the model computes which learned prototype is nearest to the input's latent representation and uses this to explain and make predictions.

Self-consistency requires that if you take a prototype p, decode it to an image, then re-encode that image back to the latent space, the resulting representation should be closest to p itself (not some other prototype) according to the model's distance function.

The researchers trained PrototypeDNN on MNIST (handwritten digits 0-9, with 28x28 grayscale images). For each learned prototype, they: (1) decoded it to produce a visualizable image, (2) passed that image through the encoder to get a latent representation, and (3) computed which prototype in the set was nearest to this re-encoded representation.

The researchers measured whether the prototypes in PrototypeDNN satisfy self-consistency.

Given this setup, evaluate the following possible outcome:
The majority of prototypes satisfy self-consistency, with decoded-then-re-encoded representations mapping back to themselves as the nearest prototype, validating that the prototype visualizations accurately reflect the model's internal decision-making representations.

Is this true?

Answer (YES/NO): NO